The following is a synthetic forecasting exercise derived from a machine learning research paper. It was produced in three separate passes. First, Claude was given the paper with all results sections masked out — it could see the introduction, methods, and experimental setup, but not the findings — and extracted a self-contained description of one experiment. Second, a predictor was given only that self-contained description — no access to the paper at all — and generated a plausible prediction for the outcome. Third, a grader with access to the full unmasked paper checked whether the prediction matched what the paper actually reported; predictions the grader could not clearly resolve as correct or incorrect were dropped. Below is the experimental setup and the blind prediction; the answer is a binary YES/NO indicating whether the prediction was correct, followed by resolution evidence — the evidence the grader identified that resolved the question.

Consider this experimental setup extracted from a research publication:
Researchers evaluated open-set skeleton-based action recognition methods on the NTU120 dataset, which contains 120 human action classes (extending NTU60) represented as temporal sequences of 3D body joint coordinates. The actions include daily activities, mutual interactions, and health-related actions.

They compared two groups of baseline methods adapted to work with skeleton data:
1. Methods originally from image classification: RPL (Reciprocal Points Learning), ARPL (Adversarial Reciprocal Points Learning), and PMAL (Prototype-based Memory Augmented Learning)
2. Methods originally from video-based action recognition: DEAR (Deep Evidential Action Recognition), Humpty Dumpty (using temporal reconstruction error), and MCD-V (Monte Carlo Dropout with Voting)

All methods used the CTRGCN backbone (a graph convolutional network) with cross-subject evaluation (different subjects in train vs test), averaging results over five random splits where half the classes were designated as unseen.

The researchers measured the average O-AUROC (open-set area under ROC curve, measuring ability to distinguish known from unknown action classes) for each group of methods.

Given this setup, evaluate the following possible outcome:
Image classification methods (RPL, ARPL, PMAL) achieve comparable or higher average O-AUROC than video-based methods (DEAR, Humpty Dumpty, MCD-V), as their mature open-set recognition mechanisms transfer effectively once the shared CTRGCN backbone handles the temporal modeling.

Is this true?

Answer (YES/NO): YES